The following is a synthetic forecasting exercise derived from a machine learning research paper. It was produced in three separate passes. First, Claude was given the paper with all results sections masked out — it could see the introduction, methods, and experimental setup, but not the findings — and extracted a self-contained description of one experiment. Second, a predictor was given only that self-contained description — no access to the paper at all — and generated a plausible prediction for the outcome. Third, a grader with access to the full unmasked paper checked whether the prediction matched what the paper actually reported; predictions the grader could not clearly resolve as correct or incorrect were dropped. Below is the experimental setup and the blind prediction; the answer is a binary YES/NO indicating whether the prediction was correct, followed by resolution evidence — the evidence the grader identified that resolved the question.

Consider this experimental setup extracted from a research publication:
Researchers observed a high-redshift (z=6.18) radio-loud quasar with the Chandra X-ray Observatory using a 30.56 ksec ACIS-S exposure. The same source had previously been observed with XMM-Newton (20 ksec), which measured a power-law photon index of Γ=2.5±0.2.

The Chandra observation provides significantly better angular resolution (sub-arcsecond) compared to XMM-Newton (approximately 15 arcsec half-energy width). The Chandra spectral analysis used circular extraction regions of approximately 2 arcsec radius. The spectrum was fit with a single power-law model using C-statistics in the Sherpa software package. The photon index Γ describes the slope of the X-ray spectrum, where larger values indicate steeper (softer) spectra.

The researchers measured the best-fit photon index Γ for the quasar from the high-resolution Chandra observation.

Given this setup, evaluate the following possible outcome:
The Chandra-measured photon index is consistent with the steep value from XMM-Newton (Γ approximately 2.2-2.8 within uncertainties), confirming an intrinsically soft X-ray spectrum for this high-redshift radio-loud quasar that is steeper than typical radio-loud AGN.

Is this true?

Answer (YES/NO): NO